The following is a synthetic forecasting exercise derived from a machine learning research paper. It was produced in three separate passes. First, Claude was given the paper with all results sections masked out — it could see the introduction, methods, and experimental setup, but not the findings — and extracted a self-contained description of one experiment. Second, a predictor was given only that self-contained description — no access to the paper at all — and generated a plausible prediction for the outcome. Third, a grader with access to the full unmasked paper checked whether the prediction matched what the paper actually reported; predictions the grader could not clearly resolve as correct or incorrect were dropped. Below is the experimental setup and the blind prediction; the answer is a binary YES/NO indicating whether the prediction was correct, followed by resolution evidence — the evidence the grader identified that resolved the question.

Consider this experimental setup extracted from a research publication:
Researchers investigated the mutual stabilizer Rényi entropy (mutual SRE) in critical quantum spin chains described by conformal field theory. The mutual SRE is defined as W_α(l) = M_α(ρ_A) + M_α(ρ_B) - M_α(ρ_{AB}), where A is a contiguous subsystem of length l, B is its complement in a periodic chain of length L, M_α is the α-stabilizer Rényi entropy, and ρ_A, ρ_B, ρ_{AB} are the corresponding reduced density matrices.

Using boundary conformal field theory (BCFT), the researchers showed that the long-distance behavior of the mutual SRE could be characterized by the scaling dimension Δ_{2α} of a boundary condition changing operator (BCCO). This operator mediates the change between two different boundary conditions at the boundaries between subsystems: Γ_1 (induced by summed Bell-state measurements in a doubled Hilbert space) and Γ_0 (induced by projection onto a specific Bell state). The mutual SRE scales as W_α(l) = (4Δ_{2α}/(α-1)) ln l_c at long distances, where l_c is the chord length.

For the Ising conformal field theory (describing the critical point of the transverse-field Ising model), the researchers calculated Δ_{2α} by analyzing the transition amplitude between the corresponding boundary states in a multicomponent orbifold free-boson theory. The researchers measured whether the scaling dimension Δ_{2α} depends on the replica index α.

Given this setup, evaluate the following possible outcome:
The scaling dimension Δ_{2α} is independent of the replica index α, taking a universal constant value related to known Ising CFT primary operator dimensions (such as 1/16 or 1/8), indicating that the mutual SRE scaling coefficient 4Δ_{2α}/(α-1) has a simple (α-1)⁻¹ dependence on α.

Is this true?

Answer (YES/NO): YES